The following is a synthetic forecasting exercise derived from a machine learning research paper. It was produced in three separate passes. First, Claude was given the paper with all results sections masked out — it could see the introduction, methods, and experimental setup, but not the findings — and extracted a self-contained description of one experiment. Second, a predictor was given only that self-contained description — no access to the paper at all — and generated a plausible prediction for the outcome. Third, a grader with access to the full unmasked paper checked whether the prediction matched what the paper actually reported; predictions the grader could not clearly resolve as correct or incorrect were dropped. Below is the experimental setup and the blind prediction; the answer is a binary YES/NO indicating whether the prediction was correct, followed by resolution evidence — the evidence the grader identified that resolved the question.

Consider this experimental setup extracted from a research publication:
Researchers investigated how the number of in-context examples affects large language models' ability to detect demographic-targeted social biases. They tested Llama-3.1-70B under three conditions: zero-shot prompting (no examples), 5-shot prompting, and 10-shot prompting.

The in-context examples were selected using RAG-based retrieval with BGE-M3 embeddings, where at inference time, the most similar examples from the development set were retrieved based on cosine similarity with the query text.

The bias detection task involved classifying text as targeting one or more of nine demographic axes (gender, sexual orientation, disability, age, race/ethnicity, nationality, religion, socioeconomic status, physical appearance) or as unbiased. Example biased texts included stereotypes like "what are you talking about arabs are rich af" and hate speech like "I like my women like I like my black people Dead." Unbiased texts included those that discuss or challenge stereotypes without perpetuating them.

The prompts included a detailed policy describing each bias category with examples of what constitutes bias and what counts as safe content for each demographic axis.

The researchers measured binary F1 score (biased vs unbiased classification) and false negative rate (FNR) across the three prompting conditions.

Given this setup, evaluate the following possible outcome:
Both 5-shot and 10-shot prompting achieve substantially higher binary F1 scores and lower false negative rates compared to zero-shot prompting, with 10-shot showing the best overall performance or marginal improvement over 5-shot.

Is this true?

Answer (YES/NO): YES